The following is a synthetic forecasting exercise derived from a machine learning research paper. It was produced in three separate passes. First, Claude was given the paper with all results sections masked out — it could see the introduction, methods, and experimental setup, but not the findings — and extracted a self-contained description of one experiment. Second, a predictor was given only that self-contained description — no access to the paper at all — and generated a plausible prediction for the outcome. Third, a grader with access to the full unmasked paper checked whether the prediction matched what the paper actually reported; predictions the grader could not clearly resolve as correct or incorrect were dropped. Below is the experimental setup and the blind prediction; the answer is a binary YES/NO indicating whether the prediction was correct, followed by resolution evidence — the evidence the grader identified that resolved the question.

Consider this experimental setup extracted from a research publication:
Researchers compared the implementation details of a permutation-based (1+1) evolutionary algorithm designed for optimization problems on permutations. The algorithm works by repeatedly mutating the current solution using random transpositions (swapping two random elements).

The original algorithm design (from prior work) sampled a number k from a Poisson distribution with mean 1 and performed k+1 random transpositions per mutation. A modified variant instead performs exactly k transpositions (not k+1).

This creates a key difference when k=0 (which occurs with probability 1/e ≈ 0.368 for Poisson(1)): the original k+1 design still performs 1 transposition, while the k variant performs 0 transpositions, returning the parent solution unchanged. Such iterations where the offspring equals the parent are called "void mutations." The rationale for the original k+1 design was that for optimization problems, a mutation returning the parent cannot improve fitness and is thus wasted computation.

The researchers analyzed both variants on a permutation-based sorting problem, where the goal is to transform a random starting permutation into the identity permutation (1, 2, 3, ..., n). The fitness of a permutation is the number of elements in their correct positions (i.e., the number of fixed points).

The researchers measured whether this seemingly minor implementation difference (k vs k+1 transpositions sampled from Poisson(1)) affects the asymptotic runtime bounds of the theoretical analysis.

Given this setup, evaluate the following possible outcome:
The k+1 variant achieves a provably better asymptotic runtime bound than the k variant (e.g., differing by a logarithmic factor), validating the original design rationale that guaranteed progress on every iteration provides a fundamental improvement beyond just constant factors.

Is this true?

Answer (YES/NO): NO